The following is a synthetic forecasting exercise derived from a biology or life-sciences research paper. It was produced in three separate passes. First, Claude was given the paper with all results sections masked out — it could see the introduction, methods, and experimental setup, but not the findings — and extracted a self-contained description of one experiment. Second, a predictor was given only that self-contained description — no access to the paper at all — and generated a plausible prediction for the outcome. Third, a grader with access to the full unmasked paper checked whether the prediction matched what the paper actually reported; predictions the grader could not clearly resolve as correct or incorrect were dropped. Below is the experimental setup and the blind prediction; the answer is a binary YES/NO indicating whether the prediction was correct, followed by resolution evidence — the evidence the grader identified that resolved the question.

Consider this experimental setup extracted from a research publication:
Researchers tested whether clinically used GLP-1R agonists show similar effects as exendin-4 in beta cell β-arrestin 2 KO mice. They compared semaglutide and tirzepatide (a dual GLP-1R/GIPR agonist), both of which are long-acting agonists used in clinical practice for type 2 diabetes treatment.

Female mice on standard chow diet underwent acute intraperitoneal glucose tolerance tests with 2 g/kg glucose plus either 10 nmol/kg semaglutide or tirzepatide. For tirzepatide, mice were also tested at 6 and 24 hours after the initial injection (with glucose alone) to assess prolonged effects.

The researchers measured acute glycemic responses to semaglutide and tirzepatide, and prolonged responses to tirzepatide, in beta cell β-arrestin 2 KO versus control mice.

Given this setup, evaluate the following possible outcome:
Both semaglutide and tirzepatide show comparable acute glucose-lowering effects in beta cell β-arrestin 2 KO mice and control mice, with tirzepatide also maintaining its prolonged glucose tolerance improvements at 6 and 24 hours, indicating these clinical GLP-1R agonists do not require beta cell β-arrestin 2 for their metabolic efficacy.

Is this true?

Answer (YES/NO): NO